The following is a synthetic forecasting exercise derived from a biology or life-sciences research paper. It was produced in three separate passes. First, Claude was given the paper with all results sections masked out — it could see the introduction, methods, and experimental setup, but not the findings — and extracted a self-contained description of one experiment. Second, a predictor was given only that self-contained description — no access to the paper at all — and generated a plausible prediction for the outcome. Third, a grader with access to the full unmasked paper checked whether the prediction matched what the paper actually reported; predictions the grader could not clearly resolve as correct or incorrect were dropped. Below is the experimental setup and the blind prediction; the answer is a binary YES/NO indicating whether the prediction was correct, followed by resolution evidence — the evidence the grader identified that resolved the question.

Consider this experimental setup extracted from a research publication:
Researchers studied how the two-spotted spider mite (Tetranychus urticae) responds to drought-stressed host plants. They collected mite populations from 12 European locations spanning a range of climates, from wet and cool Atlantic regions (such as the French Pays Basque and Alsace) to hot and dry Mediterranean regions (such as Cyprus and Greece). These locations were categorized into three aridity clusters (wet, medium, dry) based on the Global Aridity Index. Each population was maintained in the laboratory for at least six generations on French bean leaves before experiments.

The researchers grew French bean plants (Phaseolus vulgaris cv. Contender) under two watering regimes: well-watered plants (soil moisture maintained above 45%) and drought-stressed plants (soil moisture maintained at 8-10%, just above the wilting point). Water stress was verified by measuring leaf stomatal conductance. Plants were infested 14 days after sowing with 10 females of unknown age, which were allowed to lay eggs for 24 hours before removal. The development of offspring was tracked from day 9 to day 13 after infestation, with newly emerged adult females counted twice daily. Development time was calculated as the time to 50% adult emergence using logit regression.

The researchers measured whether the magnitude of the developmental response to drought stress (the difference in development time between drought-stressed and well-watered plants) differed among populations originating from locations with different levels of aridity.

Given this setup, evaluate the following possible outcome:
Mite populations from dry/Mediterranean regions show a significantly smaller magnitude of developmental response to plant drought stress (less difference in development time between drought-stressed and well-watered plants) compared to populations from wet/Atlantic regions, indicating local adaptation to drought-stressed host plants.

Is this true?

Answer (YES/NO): YES